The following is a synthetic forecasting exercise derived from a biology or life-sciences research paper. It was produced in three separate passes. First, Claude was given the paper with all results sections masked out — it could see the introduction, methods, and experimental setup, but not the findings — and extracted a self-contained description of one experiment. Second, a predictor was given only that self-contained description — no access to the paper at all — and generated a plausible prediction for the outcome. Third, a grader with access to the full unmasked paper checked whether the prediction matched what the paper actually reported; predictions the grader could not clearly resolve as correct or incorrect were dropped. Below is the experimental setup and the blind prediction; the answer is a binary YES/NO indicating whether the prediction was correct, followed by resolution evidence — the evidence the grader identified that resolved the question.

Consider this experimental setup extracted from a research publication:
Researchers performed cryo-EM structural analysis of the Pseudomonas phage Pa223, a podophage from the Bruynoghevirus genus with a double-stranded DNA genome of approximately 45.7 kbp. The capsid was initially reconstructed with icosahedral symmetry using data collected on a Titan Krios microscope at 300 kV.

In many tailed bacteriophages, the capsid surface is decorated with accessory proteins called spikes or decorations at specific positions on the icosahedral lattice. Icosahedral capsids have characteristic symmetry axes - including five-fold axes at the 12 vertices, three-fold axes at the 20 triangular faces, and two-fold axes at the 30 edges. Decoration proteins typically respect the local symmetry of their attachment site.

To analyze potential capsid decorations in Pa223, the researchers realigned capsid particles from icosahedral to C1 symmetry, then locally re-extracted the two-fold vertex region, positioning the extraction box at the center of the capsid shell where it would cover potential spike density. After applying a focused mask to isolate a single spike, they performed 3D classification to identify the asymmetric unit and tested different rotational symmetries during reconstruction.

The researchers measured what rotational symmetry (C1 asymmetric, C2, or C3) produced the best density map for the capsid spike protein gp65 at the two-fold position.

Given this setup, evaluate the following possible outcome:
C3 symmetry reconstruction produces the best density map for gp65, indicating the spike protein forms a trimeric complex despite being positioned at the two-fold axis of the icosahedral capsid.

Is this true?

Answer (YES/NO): NO